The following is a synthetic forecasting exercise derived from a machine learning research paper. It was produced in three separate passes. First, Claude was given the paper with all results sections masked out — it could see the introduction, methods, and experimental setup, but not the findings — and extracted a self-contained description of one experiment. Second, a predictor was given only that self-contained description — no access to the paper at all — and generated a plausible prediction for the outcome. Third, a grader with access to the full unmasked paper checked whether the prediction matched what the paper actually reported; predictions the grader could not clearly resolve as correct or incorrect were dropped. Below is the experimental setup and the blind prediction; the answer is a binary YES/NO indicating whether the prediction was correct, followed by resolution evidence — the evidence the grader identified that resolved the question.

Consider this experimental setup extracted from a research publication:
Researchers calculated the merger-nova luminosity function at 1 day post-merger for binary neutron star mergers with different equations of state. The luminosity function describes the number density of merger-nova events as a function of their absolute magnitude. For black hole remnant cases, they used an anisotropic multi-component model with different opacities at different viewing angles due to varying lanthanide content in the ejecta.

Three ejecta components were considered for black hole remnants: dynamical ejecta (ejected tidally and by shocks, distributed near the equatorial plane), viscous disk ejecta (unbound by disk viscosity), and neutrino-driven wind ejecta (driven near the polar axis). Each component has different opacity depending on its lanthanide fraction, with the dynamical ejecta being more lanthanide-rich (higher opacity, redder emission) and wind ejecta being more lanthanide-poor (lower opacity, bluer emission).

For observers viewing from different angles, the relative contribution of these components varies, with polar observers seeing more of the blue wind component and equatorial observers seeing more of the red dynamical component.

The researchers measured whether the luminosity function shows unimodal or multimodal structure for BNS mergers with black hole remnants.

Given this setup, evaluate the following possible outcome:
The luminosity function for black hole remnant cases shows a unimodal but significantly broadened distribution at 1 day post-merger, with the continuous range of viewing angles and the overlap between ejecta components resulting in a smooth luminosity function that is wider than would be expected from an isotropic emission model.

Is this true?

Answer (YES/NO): NO